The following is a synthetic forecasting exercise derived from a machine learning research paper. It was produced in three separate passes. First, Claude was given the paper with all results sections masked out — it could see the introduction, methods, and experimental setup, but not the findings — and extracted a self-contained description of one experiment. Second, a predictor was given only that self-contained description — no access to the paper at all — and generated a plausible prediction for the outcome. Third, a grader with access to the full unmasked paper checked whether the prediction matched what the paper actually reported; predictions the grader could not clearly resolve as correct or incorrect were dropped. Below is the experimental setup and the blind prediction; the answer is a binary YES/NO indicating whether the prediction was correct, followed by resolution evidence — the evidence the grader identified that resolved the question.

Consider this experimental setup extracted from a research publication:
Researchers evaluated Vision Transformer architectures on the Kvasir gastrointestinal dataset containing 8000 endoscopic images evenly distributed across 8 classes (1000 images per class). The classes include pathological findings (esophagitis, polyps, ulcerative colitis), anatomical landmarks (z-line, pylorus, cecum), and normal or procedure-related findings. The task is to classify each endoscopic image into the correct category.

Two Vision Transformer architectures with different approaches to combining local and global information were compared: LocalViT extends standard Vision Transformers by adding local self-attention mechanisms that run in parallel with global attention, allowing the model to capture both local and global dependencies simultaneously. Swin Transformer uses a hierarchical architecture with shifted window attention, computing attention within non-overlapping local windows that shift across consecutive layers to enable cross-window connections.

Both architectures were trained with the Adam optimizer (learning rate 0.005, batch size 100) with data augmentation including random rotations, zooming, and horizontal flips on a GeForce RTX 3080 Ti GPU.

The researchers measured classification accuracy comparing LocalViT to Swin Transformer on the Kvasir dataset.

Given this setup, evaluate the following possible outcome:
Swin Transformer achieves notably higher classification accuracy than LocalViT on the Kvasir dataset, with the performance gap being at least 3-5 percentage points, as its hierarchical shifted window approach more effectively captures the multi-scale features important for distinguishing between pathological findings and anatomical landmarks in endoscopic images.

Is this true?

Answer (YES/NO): NO